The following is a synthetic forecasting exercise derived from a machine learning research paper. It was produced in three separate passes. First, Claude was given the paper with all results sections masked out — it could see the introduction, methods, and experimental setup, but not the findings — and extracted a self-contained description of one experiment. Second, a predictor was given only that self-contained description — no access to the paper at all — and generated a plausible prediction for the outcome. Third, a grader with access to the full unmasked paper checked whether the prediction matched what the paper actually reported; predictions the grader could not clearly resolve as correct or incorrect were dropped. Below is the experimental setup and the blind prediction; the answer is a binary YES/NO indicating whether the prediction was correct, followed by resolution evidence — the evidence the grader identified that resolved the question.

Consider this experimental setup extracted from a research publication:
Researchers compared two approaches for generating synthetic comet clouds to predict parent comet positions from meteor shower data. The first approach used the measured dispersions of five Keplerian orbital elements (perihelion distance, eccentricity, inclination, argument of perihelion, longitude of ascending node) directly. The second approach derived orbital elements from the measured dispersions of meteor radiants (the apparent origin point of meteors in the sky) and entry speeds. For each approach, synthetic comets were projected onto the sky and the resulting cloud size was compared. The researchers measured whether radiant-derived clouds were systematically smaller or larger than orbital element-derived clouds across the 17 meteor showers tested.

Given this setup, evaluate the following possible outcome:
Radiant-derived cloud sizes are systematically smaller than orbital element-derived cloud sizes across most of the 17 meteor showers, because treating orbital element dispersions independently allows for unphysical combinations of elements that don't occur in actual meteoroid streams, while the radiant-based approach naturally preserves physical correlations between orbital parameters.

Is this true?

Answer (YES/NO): NO